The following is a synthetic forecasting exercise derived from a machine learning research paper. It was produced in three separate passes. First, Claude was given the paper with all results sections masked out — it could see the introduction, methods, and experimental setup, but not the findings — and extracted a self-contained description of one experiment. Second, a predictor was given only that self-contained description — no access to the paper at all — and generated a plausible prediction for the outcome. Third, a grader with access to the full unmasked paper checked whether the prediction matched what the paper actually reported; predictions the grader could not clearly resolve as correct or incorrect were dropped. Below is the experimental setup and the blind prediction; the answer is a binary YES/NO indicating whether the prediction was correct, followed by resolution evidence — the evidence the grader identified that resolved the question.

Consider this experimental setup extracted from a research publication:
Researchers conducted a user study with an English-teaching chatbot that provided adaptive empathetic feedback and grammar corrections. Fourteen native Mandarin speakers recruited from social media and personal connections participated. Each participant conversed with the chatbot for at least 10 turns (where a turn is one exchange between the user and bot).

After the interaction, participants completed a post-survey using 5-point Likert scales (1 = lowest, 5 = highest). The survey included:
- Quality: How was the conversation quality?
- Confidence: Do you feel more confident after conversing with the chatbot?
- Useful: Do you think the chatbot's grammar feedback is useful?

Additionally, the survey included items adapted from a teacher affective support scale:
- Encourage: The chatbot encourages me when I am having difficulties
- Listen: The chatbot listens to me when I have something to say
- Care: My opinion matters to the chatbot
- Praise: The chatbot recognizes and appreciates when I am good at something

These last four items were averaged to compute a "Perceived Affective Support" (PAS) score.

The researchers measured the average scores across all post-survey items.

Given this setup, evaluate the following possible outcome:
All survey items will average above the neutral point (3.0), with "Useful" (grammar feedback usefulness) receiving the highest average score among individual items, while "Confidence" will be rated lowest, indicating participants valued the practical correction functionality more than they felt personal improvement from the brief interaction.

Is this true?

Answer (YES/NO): NO